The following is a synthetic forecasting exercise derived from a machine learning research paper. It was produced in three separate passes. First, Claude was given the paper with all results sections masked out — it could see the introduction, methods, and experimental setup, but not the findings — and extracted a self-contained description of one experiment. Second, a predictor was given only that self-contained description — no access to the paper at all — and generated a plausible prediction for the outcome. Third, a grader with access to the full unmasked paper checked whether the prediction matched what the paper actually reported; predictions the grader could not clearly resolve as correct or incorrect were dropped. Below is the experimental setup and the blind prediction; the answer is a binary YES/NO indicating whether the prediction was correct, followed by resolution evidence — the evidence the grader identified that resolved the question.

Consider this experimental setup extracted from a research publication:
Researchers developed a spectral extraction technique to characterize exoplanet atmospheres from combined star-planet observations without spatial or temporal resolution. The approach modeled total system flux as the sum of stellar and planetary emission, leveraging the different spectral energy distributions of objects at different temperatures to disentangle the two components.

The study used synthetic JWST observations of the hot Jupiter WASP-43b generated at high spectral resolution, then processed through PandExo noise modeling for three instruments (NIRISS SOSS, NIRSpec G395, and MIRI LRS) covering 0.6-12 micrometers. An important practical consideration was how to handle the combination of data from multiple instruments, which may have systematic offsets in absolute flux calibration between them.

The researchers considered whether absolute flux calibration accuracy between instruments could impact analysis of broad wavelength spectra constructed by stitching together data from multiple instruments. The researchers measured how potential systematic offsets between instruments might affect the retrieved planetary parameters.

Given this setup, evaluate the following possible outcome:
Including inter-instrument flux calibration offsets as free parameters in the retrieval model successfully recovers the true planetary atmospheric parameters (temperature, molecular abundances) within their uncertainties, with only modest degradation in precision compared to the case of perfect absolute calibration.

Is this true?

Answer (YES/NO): YES